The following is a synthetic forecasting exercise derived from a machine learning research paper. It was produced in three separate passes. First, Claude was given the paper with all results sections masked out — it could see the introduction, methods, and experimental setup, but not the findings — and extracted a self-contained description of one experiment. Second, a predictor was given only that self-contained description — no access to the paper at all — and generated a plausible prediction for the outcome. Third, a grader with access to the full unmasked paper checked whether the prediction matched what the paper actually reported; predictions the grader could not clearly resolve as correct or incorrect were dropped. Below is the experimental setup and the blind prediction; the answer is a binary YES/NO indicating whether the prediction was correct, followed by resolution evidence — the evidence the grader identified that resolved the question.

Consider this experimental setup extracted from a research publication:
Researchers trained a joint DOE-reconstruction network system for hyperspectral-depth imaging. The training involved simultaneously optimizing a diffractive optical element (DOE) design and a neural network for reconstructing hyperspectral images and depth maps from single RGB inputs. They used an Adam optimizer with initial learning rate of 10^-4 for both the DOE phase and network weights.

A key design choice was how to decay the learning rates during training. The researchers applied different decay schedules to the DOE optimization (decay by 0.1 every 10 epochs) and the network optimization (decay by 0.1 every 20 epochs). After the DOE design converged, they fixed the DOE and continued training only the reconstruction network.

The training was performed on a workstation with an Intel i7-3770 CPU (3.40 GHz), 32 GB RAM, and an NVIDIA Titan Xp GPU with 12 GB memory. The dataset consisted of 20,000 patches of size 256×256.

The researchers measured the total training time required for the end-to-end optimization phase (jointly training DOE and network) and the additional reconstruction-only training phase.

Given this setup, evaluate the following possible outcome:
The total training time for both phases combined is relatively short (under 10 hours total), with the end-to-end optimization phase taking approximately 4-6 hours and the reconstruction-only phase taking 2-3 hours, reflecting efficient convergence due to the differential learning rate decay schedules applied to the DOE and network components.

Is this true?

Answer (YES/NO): NO